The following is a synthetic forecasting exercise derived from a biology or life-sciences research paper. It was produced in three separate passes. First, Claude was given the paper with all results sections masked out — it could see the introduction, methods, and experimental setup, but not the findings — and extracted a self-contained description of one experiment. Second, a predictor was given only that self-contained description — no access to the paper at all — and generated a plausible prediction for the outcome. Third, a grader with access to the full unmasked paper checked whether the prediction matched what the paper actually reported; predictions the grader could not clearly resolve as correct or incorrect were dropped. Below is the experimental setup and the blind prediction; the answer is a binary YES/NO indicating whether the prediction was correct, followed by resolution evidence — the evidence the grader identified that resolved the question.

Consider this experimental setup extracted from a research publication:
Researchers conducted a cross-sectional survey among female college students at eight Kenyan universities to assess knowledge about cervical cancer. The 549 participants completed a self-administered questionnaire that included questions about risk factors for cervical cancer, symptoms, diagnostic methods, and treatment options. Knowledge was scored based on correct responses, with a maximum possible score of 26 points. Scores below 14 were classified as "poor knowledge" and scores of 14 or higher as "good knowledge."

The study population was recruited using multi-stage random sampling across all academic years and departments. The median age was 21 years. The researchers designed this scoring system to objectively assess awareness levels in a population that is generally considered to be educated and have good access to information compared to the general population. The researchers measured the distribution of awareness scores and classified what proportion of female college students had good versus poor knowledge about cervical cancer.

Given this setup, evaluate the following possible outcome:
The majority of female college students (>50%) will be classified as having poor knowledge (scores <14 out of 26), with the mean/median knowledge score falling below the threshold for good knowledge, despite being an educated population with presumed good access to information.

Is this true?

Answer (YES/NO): YES